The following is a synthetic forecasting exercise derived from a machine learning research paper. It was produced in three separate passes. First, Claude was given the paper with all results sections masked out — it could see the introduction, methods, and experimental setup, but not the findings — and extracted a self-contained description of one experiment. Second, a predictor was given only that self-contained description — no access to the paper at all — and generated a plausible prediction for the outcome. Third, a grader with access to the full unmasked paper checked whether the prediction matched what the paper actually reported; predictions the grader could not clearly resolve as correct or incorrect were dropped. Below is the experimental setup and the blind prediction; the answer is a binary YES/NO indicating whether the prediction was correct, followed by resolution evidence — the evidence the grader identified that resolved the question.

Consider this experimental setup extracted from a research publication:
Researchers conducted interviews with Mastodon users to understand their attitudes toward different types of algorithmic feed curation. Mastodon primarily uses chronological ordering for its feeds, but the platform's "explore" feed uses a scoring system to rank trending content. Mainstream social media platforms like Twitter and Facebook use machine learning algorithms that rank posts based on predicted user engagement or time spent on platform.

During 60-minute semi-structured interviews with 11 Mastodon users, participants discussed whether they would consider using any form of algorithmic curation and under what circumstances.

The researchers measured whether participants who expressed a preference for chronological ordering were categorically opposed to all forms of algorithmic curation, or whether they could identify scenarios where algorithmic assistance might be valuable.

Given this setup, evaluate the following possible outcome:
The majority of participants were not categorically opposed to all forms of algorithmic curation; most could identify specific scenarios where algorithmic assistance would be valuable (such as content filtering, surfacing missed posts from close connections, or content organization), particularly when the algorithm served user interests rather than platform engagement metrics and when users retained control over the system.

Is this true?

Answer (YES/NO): YES